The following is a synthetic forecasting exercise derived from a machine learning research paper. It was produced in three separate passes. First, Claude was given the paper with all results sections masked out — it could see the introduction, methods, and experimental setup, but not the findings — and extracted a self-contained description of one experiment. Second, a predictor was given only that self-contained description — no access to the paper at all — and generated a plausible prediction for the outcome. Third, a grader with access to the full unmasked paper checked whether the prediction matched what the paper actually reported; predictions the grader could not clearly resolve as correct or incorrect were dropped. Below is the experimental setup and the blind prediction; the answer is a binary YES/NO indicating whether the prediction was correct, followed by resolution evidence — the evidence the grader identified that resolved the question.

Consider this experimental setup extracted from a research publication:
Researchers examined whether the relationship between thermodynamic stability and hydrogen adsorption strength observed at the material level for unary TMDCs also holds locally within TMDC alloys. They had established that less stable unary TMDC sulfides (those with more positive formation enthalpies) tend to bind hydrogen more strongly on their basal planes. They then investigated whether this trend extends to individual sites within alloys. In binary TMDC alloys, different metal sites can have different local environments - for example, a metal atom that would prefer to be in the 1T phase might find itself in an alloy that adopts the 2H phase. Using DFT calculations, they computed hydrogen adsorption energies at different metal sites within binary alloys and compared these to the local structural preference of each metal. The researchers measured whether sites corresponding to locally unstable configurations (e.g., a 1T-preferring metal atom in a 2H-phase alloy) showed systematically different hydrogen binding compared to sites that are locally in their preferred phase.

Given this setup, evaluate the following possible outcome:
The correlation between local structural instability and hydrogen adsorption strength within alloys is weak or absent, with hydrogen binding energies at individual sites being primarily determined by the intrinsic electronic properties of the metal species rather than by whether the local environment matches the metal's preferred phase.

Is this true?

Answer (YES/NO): NO